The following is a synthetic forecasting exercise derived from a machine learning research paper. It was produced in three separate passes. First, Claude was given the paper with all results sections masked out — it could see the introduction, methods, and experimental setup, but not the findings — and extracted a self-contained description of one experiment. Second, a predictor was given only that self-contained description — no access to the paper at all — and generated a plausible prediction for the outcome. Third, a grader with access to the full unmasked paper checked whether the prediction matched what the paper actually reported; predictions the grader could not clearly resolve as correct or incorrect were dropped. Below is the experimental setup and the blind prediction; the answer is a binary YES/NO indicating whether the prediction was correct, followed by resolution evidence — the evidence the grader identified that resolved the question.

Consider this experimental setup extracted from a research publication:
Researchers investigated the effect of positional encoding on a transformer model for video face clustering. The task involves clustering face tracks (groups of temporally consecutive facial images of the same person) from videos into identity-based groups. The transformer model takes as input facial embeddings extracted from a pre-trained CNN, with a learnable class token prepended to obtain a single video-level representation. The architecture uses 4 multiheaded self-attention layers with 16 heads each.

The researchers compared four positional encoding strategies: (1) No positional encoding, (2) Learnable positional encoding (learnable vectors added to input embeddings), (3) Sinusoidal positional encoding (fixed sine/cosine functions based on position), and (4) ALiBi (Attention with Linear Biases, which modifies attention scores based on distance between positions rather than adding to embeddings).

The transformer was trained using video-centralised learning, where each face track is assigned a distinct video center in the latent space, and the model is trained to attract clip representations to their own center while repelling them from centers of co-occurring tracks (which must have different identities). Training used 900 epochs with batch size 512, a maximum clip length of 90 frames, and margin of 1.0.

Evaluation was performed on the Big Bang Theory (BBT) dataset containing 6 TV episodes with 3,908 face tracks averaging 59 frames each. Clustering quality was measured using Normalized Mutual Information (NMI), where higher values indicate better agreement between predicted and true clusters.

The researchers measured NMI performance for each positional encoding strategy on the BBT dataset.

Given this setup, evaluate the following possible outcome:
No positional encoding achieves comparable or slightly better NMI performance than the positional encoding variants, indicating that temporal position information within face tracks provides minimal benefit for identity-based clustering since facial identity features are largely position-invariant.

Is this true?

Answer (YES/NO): YES